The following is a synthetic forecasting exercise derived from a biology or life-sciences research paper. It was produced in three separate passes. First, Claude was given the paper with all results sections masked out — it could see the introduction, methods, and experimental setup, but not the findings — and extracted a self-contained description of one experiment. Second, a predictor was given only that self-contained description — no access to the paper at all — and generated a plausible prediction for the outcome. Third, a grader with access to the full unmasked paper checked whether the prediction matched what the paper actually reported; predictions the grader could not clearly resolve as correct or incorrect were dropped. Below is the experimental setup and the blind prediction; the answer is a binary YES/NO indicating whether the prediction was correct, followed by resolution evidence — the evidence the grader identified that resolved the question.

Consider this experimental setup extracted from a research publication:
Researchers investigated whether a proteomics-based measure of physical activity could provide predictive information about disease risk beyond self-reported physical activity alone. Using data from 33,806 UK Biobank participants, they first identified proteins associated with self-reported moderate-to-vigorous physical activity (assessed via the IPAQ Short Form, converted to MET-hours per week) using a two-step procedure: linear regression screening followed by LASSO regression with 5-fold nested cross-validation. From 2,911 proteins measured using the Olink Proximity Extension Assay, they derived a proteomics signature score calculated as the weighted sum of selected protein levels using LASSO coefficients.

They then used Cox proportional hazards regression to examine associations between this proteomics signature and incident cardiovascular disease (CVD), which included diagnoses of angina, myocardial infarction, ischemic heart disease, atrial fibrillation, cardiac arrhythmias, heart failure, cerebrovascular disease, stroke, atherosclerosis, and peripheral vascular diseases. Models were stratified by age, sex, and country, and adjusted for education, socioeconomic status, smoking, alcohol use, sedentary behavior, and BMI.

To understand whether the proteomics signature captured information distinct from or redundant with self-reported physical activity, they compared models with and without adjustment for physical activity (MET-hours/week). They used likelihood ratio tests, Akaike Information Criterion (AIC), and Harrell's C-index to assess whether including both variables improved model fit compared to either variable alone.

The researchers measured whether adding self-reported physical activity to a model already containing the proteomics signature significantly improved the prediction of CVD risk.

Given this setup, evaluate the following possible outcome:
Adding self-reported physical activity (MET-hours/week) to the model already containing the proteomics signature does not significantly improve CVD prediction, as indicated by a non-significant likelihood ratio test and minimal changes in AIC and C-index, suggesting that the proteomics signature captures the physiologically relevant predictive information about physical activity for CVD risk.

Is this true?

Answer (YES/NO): YES